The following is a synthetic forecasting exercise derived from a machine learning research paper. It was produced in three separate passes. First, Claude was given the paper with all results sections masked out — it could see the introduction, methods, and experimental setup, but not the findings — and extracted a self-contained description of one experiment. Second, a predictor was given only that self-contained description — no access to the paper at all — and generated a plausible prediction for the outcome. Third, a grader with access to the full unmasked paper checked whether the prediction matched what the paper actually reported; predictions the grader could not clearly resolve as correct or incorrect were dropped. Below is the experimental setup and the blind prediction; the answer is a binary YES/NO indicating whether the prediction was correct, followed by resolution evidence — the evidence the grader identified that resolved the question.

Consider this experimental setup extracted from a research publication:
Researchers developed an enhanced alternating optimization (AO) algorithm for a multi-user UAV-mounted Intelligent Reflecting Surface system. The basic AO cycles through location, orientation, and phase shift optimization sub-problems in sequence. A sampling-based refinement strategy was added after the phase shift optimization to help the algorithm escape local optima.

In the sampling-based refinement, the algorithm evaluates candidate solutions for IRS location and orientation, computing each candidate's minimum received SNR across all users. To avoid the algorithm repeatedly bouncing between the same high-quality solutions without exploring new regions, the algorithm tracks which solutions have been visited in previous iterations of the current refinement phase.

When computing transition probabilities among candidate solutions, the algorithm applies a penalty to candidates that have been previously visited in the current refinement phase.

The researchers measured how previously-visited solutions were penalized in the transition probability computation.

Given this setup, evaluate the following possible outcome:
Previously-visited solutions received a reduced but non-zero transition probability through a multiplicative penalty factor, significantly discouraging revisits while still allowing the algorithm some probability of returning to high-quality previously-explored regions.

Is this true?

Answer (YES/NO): NO